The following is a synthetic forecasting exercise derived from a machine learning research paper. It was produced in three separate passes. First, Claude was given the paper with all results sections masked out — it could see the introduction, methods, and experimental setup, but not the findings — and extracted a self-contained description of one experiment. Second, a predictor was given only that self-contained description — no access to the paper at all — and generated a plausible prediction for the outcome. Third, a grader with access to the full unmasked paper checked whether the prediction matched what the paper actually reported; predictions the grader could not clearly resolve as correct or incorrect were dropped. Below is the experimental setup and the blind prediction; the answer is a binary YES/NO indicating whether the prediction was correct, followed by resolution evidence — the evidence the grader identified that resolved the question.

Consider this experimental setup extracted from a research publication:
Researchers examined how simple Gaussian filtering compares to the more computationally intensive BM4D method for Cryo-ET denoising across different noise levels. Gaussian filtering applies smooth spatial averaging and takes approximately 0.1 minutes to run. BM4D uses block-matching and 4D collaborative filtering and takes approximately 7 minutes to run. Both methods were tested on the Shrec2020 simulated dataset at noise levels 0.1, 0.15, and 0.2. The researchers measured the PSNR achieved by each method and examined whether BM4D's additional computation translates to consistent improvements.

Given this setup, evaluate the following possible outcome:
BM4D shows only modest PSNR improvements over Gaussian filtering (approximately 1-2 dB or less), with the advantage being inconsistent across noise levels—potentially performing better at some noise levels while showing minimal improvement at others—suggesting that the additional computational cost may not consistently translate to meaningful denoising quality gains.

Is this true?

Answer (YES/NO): NO